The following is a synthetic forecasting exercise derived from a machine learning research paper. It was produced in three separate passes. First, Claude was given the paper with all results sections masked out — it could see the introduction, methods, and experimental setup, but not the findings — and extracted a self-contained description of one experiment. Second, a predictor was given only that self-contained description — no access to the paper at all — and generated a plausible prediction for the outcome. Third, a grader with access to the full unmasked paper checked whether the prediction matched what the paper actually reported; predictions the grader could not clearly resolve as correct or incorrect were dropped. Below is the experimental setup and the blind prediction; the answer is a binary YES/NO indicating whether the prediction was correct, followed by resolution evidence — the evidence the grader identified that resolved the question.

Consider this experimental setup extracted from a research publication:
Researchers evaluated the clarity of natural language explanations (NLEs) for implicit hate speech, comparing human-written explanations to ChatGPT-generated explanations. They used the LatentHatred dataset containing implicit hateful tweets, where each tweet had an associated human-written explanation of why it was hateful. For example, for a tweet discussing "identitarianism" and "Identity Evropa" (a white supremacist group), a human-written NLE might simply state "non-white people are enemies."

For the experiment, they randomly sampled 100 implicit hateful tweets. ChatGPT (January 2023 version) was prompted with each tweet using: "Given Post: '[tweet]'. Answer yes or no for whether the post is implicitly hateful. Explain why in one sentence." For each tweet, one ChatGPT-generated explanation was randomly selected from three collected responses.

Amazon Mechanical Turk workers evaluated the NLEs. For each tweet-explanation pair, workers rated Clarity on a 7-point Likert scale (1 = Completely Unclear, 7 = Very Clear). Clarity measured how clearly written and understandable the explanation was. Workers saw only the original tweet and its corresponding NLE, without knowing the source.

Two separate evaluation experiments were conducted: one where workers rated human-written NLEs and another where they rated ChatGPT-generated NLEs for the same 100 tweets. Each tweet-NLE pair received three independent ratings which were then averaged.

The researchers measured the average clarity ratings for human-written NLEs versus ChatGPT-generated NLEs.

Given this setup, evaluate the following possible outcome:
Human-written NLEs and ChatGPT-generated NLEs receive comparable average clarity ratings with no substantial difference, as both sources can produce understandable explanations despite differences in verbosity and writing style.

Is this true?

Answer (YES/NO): NO